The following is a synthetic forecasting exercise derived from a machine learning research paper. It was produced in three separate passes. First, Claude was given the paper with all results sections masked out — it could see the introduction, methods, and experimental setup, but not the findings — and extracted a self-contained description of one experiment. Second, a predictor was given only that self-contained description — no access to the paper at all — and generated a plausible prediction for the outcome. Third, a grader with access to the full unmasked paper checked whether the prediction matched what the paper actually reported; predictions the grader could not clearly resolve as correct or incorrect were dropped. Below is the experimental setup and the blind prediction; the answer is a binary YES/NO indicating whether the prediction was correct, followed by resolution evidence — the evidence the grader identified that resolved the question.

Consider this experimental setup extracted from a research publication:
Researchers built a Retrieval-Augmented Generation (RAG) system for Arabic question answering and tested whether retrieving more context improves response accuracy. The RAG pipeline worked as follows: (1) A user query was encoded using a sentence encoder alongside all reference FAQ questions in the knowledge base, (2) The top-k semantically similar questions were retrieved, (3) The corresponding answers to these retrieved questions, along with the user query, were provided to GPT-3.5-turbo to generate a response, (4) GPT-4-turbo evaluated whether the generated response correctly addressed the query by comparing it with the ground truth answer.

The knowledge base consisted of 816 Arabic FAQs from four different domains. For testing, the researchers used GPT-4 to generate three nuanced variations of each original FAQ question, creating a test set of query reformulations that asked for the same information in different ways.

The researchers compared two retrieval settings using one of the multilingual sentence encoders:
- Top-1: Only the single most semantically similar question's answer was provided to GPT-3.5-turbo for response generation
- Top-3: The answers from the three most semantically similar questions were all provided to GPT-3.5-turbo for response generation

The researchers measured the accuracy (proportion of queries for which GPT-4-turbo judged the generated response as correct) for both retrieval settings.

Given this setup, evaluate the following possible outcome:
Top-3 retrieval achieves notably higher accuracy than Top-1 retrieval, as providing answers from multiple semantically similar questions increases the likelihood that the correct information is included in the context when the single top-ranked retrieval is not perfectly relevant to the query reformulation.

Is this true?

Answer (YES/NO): NO